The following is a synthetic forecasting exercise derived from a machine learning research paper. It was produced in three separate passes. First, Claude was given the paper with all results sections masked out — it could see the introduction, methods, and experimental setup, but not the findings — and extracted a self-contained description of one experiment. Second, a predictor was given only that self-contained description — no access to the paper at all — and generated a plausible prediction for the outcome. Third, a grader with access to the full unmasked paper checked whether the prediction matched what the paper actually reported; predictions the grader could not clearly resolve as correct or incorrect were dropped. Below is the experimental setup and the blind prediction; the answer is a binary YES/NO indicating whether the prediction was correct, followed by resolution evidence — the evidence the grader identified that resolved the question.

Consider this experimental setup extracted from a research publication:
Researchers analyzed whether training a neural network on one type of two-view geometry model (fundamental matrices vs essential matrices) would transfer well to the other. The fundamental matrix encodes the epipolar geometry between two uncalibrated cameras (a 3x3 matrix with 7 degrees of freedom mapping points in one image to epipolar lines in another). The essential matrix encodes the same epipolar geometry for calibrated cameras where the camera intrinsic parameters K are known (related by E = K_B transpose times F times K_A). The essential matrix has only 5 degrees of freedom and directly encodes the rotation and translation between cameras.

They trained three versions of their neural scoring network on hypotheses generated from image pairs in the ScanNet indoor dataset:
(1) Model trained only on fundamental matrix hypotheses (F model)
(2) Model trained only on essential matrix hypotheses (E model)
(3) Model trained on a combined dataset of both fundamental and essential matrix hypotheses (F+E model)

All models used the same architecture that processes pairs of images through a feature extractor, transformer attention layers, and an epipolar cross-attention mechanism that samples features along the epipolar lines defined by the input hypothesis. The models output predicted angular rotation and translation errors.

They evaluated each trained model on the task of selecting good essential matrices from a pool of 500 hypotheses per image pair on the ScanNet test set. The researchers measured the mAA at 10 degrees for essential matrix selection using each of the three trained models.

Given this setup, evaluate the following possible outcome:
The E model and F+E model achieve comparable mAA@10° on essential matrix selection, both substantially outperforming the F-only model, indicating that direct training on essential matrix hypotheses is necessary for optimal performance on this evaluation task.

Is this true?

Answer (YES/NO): NO